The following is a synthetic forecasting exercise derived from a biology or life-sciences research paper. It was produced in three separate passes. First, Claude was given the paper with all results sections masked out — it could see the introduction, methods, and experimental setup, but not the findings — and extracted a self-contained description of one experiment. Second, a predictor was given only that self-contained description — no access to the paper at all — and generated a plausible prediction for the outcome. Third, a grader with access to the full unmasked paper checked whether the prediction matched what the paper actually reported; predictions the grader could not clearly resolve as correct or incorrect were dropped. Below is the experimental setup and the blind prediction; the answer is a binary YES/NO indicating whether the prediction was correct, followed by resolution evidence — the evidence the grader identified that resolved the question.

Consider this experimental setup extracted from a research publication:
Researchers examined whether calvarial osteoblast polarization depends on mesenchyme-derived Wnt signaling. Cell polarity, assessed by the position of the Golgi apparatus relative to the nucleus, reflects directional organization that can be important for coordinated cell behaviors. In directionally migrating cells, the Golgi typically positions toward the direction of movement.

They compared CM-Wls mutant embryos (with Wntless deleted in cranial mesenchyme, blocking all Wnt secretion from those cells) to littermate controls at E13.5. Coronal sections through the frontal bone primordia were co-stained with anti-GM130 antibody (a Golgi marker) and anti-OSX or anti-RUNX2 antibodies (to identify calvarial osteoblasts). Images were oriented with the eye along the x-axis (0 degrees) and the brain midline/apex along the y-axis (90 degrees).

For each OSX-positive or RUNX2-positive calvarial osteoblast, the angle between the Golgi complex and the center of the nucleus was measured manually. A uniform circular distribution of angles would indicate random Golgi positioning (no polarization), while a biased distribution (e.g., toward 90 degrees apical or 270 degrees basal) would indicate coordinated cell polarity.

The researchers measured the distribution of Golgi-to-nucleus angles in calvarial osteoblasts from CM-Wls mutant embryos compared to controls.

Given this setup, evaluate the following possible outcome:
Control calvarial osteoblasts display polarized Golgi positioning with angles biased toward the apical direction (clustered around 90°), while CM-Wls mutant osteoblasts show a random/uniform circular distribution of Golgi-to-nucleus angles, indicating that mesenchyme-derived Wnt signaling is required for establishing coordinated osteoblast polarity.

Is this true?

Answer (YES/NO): NO